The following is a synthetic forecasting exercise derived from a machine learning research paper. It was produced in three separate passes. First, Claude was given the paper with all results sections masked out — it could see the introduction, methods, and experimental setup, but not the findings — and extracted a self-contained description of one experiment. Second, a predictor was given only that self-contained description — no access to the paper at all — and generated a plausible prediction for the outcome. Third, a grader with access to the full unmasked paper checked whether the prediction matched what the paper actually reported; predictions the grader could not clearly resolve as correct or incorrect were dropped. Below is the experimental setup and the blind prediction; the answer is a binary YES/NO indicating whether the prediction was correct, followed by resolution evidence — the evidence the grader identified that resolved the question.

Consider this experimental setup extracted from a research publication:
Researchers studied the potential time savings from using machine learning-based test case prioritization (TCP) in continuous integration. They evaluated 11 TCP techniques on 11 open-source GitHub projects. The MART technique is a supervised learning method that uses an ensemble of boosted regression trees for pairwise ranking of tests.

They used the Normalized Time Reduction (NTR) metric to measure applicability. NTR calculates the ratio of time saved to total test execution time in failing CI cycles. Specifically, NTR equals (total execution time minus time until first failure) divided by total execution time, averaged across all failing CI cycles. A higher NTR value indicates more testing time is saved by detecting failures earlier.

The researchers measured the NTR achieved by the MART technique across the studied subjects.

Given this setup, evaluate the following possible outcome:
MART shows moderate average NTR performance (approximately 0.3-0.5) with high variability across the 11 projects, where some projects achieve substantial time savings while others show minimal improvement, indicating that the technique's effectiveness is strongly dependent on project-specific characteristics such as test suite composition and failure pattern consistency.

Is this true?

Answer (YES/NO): NO